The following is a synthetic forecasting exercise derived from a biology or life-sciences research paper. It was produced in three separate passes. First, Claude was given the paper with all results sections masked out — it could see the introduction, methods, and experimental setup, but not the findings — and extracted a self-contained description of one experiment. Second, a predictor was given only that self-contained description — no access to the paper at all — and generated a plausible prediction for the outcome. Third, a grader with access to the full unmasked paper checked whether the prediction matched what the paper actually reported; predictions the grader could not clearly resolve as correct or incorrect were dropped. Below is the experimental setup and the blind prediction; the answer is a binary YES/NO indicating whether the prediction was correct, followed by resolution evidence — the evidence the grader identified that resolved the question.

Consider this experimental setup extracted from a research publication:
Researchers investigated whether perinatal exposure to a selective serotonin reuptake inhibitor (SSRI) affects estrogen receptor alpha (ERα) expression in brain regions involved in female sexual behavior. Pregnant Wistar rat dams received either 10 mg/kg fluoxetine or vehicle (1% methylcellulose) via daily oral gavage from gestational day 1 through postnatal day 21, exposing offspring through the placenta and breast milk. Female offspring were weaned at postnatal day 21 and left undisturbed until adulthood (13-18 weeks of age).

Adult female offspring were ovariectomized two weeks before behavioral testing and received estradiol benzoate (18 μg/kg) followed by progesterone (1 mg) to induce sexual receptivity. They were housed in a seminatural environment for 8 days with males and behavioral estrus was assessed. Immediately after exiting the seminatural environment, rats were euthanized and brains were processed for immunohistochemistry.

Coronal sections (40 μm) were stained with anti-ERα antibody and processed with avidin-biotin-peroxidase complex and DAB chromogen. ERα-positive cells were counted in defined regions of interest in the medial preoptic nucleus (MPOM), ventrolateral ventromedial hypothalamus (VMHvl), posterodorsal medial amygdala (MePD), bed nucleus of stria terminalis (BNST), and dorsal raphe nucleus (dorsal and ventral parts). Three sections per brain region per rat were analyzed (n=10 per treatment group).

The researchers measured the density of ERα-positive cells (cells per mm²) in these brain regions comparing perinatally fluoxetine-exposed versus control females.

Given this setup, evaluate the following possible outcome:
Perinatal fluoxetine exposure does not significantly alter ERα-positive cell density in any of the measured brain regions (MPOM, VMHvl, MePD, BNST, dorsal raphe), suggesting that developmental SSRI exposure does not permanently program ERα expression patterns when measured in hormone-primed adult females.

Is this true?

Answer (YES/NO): YES